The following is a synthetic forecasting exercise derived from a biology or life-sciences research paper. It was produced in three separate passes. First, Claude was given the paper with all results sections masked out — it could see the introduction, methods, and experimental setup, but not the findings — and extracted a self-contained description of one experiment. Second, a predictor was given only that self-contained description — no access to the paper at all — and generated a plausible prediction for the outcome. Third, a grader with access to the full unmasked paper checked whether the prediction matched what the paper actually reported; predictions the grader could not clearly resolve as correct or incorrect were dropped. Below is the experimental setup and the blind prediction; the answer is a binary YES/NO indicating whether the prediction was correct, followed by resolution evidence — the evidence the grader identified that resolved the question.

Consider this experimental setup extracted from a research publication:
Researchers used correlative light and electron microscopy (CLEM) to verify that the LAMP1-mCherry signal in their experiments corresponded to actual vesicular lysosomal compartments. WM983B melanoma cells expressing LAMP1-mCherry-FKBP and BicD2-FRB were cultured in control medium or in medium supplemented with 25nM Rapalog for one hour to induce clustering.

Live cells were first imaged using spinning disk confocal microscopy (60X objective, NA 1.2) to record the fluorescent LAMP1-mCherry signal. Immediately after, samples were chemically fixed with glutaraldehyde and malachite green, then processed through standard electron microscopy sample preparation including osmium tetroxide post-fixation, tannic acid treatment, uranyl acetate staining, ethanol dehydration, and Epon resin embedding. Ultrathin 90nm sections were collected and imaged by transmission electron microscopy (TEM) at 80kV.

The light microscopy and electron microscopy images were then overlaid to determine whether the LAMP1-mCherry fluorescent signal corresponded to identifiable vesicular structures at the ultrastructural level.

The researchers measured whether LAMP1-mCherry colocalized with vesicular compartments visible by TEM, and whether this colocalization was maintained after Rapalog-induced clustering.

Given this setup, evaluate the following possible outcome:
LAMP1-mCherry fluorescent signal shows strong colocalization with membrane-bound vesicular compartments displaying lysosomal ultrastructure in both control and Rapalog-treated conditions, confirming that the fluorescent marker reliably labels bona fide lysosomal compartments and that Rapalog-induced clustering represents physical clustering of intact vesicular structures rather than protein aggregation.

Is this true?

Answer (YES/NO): YES